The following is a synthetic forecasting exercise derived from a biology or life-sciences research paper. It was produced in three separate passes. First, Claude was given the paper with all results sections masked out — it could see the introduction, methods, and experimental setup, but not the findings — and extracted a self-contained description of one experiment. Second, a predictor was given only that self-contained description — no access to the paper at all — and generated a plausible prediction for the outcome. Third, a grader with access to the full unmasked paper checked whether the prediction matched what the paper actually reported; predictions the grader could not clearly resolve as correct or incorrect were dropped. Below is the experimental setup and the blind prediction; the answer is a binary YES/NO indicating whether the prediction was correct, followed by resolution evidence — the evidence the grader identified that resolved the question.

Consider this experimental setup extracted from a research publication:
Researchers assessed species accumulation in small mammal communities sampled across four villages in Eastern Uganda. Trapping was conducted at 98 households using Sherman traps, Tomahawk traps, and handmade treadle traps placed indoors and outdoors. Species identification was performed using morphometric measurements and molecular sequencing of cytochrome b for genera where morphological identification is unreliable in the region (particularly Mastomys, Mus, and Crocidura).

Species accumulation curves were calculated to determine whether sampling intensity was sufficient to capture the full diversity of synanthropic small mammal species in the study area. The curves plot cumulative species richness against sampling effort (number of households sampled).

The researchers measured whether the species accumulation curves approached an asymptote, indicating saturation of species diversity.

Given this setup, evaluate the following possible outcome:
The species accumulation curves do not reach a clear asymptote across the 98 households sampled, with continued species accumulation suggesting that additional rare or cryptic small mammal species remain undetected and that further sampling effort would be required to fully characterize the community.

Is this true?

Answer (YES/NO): NO